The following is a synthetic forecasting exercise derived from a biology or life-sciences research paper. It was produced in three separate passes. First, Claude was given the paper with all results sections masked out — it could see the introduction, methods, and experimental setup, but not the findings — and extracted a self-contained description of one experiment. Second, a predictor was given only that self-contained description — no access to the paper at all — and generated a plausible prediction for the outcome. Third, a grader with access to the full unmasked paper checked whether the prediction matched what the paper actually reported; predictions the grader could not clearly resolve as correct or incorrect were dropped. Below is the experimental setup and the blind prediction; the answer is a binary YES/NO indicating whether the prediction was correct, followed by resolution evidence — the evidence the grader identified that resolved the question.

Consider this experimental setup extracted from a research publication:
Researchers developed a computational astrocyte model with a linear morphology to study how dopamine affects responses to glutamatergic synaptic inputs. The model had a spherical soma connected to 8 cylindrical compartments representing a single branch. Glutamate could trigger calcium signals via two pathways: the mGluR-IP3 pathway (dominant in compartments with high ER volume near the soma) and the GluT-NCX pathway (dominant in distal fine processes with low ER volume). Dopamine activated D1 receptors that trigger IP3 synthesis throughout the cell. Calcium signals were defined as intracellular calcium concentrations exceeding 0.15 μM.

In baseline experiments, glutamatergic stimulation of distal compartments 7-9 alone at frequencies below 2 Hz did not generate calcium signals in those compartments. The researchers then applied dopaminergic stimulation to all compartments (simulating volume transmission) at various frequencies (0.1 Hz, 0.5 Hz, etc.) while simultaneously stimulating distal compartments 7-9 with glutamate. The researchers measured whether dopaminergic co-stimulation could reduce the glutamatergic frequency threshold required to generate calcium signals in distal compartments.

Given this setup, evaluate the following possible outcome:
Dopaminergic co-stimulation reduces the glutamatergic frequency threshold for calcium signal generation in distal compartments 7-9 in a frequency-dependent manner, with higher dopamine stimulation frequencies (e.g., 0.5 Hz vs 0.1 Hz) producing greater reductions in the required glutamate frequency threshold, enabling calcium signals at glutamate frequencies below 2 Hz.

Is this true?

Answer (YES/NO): YES